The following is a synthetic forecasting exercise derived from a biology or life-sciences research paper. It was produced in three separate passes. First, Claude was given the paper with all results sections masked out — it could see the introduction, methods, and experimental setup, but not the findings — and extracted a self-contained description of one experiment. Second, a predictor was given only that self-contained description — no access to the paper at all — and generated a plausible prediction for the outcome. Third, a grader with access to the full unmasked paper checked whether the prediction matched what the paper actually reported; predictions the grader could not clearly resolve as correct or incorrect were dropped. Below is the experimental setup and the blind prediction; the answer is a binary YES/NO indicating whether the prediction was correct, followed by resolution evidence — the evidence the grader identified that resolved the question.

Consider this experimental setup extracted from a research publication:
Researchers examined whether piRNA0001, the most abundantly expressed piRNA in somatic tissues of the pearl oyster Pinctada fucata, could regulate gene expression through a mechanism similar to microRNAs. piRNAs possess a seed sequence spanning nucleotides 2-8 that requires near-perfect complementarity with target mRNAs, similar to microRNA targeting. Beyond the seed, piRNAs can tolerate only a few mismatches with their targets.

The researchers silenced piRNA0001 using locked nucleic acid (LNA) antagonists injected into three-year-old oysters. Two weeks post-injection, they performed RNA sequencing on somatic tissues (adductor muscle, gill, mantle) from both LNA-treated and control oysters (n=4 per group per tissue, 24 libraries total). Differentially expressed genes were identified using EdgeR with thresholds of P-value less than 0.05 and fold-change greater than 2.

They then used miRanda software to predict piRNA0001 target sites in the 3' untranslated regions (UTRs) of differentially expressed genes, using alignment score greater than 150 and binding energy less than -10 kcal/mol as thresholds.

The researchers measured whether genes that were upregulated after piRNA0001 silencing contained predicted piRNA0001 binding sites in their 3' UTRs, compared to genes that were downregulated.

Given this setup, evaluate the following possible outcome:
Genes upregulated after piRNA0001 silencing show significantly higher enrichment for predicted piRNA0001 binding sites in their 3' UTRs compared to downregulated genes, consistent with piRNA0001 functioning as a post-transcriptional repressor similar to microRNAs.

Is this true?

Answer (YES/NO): NO